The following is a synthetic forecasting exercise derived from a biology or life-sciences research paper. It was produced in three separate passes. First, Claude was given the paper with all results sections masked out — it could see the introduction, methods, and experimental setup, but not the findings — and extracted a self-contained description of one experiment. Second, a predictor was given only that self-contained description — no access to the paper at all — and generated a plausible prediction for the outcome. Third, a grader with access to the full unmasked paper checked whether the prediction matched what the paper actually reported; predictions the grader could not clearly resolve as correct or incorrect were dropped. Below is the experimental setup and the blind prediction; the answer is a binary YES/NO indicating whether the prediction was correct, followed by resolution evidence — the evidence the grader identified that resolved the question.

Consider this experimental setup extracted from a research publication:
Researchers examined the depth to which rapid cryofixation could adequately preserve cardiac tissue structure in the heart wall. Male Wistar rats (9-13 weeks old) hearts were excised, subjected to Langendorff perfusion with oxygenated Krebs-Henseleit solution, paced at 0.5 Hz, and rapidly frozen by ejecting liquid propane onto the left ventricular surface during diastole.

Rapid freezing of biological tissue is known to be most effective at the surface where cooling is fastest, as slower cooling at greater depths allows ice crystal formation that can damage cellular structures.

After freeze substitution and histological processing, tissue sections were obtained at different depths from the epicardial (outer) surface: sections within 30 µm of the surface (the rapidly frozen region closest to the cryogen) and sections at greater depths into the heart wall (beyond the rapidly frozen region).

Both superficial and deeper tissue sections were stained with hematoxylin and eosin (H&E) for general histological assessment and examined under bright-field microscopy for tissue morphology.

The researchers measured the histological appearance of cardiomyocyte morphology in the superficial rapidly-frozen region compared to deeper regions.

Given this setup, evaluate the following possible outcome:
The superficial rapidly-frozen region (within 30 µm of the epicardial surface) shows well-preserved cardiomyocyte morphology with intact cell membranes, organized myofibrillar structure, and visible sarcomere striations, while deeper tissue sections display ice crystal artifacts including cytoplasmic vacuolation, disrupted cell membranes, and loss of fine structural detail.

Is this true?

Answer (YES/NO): NO